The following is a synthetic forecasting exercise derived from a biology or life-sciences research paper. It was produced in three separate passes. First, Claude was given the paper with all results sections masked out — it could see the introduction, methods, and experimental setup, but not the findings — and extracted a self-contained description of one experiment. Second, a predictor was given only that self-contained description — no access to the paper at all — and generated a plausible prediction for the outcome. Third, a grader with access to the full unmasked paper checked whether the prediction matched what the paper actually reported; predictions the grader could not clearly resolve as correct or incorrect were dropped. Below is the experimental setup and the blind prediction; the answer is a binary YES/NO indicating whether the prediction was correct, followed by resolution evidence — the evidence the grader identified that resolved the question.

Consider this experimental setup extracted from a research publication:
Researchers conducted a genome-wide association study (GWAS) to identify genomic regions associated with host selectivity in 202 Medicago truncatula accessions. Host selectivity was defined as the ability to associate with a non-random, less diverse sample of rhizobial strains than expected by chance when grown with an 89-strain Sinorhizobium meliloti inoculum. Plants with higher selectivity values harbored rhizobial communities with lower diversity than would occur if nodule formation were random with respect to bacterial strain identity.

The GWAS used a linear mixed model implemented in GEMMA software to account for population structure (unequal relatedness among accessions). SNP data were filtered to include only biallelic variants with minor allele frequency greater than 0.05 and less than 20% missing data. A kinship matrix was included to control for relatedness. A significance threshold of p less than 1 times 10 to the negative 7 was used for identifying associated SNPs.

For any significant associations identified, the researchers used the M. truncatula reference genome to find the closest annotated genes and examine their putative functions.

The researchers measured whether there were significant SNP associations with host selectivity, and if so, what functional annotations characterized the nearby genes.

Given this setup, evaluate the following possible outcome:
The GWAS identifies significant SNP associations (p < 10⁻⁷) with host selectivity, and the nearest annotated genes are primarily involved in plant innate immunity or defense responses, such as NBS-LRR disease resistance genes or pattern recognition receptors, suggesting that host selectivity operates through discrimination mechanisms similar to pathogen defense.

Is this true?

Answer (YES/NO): NO